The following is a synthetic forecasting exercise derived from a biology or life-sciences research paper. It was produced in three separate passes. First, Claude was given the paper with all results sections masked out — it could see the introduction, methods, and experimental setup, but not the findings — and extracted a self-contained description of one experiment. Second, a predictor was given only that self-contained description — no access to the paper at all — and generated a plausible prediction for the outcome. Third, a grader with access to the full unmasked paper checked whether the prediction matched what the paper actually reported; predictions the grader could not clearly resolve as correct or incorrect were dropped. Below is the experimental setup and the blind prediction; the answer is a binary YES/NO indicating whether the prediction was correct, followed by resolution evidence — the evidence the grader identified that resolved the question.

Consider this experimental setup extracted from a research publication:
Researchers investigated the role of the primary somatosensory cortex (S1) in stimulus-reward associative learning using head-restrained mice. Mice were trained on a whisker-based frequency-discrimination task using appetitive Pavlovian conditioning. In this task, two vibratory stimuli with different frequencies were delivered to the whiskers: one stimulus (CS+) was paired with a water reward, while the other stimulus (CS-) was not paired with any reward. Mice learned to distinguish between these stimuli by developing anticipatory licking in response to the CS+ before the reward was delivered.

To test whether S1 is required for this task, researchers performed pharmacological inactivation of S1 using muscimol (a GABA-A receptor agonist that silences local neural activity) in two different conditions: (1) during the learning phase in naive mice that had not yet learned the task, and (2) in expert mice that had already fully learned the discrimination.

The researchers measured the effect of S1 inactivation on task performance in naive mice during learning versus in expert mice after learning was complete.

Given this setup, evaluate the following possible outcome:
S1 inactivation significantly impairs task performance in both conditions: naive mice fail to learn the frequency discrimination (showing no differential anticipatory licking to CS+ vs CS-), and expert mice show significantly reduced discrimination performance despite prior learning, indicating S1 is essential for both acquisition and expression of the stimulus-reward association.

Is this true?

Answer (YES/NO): NO